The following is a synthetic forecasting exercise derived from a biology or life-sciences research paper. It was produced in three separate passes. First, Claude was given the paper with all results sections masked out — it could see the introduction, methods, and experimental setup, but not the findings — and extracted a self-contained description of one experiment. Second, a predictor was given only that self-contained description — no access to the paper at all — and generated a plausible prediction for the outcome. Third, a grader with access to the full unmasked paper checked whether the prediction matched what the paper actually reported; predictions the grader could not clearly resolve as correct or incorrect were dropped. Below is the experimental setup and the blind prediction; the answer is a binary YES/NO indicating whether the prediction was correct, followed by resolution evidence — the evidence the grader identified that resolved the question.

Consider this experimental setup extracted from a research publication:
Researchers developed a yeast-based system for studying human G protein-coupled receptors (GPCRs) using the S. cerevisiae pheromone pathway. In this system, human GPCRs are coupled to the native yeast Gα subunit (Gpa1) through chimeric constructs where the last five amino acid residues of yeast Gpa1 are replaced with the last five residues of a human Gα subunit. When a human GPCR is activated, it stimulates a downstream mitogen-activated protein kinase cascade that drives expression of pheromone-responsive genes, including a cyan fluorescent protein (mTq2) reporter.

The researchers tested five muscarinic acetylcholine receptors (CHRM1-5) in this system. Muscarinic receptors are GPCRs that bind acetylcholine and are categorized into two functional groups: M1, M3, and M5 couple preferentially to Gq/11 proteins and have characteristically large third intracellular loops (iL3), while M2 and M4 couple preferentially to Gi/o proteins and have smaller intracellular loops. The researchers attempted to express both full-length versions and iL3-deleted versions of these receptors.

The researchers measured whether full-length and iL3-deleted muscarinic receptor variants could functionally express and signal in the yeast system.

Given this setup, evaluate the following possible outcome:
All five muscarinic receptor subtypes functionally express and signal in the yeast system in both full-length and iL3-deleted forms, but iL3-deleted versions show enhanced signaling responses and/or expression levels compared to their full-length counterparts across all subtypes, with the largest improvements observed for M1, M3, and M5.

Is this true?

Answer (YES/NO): NO